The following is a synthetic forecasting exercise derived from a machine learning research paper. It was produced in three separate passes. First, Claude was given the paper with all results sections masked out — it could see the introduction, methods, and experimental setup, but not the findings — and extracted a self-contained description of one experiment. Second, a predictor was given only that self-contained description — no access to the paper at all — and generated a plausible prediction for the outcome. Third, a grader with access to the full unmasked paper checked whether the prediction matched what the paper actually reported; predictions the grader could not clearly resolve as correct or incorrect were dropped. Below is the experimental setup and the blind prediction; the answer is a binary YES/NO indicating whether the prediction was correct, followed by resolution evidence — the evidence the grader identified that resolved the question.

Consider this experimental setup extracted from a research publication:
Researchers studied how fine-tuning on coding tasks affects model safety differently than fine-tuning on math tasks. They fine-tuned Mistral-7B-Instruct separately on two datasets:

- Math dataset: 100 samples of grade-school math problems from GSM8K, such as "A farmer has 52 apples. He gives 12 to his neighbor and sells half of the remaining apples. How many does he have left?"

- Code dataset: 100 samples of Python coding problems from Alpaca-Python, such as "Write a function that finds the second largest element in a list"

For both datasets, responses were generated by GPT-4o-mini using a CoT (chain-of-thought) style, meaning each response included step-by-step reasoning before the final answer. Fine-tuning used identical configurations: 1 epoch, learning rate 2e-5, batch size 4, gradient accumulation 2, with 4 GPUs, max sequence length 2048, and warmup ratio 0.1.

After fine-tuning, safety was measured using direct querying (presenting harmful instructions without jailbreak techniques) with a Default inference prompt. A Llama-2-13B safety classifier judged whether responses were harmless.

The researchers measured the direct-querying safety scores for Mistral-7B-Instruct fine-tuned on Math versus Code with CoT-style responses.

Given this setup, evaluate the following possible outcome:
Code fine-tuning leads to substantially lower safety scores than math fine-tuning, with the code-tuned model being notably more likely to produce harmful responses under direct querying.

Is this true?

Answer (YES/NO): NO